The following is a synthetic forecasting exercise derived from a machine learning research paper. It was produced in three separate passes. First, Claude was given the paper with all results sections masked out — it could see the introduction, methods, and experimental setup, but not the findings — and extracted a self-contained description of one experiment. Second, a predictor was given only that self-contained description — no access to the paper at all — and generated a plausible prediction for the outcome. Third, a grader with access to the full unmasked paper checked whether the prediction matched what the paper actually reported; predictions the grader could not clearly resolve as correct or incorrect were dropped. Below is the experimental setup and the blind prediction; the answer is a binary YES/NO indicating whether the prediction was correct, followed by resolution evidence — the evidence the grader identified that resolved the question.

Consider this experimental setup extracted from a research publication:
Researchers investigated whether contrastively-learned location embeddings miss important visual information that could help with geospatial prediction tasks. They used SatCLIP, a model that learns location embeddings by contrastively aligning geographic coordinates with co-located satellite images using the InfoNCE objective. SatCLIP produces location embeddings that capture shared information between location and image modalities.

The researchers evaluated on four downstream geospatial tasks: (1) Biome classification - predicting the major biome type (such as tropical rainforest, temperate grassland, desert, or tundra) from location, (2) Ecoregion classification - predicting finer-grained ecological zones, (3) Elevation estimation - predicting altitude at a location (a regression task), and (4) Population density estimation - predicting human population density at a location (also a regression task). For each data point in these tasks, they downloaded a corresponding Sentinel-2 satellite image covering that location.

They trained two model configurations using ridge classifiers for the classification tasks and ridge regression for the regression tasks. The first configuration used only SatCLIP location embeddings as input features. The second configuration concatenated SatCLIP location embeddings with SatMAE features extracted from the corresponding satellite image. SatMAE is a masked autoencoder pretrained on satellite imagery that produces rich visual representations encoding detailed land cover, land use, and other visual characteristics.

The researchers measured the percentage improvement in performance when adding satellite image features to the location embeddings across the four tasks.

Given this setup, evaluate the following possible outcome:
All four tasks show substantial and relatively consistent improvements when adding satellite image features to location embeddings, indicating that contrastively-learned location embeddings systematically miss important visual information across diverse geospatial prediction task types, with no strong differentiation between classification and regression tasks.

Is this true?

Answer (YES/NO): NO